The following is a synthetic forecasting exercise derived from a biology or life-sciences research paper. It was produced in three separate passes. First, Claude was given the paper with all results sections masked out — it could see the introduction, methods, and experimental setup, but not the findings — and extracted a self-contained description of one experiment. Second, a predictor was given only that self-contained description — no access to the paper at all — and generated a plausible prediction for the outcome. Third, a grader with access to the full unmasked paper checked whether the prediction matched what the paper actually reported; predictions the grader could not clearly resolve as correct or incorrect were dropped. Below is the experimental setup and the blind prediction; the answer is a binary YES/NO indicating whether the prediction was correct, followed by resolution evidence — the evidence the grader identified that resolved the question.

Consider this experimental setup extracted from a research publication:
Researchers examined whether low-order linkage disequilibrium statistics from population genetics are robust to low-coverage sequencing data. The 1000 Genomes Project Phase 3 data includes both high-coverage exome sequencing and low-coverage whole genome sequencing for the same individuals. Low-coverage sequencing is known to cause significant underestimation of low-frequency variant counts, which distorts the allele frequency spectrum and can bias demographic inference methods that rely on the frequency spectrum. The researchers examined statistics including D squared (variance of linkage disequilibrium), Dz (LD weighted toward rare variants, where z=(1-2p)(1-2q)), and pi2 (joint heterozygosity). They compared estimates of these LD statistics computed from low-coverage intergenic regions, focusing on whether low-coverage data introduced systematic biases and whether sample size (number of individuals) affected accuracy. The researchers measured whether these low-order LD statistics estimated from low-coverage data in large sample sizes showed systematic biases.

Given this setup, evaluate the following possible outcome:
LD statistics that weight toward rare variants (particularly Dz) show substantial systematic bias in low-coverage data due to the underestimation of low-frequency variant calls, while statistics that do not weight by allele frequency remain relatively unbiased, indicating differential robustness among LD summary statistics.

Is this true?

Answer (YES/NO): NO